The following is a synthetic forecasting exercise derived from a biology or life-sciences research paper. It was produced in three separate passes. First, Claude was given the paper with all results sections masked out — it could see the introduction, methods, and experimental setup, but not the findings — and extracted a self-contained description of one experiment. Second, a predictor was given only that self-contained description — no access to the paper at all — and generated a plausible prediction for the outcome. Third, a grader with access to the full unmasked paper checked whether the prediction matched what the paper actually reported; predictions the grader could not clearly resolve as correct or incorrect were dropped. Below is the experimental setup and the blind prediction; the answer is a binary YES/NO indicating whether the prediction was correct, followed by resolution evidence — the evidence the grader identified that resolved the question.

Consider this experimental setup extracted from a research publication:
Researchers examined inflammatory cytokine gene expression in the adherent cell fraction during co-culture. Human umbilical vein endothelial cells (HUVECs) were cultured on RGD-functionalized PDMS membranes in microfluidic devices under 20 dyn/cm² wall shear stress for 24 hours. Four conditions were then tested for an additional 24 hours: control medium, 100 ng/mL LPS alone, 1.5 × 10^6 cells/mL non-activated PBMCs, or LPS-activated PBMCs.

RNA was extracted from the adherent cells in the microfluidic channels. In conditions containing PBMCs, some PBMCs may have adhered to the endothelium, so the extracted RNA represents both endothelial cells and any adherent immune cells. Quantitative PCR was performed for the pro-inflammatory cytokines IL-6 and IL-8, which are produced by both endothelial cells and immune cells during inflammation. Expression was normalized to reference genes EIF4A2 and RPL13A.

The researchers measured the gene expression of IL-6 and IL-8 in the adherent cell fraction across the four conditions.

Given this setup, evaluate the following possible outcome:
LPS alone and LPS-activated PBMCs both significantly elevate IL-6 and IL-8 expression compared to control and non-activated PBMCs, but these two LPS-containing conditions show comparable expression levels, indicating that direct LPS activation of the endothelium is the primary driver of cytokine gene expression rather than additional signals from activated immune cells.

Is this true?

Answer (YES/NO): NO